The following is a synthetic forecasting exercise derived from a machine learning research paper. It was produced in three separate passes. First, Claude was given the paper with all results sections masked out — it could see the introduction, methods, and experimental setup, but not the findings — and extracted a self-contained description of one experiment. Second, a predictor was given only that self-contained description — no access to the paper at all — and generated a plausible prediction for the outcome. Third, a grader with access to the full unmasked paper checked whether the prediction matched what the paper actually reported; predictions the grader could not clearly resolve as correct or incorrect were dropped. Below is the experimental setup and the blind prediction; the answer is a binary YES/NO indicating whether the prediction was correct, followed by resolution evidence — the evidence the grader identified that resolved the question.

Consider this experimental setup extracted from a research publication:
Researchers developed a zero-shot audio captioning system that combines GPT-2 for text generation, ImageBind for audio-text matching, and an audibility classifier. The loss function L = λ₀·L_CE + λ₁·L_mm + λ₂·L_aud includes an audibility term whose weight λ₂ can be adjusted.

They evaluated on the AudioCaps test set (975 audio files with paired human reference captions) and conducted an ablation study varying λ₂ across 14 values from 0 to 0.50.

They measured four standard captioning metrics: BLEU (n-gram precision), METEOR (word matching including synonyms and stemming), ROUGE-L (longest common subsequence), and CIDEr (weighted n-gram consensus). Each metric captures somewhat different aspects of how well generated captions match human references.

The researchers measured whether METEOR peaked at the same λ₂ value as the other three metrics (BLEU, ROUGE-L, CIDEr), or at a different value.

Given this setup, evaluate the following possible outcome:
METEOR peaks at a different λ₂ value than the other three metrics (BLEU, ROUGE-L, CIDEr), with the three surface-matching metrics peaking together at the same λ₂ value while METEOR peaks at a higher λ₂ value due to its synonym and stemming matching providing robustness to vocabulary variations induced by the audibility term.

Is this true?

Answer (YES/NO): YES